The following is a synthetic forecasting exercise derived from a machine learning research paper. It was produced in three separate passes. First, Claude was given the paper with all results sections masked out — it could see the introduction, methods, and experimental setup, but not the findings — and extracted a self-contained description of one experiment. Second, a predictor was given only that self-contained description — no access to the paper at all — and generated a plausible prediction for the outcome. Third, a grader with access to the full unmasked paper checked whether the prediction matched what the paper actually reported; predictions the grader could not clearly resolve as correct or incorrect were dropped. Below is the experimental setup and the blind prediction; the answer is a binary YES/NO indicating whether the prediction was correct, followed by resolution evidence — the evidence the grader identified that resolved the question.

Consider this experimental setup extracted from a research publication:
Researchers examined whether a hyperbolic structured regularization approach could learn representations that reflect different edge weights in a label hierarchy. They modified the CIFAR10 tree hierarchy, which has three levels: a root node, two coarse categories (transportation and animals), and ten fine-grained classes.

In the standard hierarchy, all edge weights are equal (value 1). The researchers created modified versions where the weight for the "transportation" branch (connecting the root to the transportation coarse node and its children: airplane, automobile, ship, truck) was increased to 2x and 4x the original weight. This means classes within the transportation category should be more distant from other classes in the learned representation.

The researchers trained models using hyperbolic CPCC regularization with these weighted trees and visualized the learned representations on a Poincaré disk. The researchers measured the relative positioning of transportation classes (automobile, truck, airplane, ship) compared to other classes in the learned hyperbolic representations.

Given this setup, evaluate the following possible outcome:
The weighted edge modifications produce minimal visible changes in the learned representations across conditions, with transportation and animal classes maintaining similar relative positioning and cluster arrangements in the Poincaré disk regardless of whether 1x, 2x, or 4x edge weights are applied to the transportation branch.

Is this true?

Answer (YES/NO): NO